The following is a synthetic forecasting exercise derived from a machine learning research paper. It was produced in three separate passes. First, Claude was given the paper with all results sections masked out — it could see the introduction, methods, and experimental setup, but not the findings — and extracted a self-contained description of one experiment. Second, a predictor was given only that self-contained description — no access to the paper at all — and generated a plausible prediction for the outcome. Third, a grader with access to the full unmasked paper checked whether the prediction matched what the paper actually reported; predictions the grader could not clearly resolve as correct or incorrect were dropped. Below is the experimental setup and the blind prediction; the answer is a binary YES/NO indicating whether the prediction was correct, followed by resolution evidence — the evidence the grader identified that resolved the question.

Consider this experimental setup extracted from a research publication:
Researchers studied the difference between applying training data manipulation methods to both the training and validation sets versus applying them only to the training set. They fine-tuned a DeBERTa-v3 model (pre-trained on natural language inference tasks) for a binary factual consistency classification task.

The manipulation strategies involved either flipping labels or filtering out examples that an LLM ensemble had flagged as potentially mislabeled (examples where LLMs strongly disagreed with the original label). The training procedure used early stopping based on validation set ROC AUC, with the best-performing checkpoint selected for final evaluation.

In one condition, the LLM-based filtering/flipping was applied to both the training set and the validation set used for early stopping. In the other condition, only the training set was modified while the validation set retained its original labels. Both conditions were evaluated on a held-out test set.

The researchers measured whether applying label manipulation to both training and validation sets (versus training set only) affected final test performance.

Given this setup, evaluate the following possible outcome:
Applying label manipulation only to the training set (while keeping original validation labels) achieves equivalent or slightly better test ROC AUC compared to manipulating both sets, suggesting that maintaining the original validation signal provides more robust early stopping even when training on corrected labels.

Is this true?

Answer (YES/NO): YES